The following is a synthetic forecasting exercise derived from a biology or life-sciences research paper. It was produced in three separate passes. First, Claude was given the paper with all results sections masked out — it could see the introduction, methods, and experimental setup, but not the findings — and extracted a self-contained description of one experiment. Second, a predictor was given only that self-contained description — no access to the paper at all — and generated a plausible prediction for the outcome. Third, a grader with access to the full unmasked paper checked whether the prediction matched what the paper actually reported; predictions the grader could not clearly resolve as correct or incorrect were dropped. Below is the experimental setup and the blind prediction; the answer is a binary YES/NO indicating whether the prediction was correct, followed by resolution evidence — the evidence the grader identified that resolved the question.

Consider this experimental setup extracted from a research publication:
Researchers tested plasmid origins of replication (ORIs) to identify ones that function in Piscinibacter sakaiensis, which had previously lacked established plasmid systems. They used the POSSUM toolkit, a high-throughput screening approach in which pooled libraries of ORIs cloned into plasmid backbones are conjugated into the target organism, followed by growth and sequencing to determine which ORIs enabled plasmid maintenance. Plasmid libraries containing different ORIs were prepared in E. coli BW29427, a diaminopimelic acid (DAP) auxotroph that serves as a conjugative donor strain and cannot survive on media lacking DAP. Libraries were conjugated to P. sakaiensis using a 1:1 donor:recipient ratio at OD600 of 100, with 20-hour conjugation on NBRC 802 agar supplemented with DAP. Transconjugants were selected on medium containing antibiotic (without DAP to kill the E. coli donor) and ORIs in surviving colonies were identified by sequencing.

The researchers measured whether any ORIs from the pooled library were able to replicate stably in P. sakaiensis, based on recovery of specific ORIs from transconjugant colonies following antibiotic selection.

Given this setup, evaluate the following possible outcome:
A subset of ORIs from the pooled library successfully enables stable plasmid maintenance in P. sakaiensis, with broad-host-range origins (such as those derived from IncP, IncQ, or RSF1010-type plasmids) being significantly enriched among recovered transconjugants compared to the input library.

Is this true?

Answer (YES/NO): NO